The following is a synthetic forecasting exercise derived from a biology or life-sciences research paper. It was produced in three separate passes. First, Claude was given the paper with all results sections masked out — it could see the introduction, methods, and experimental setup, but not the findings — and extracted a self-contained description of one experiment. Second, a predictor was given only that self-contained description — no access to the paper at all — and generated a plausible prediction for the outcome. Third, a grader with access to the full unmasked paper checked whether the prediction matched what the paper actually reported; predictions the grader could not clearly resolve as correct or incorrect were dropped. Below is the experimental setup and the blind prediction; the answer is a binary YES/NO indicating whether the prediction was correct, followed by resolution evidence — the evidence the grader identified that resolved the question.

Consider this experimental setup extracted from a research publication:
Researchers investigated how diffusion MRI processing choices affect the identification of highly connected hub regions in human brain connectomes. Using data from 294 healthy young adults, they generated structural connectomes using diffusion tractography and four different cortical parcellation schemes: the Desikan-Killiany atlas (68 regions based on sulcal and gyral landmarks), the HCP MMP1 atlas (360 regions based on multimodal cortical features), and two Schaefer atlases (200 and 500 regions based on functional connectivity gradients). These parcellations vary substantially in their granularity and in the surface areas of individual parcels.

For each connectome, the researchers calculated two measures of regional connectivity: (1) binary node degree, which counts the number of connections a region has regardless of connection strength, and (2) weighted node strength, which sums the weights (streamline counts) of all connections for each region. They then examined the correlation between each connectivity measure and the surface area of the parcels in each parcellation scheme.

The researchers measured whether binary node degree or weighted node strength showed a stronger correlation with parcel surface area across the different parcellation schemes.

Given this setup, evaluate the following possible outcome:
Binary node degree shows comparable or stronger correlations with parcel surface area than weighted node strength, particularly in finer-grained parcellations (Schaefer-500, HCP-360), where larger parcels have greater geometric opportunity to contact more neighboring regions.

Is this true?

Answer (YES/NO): NO